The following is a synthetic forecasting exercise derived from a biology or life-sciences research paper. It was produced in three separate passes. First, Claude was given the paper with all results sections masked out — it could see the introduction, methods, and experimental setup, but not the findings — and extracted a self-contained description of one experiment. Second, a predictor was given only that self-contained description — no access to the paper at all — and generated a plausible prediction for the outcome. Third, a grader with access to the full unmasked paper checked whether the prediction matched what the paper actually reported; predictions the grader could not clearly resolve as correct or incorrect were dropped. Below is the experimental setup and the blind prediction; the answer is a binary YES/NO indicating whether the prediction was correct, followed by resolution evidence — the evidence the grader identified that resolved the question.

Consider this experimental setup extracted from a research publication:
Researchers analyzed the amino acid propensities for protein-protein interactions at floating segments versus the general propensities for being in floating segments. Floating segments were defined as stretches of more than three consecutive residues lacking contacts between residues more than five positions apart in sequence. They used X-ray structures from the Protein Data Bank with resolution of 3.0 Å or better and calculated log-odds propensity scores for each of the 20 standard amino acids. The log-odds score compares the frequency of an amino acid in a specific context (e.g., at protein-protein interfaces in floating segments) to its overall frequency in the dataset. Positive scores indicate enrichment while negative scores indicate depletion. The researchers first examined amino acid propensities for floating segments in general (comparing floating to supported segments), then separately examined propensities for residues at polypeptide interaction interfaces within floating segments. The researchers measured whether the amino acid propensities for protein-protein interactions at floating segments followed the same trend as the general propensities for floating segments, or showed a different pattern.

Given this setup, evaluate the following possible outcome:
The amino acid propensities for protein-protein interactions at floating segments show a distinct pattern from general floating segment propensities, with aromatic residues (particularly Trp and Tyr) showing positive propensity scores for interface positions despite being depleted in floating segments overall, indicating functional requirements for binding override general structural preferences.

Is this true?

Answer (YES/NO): YES